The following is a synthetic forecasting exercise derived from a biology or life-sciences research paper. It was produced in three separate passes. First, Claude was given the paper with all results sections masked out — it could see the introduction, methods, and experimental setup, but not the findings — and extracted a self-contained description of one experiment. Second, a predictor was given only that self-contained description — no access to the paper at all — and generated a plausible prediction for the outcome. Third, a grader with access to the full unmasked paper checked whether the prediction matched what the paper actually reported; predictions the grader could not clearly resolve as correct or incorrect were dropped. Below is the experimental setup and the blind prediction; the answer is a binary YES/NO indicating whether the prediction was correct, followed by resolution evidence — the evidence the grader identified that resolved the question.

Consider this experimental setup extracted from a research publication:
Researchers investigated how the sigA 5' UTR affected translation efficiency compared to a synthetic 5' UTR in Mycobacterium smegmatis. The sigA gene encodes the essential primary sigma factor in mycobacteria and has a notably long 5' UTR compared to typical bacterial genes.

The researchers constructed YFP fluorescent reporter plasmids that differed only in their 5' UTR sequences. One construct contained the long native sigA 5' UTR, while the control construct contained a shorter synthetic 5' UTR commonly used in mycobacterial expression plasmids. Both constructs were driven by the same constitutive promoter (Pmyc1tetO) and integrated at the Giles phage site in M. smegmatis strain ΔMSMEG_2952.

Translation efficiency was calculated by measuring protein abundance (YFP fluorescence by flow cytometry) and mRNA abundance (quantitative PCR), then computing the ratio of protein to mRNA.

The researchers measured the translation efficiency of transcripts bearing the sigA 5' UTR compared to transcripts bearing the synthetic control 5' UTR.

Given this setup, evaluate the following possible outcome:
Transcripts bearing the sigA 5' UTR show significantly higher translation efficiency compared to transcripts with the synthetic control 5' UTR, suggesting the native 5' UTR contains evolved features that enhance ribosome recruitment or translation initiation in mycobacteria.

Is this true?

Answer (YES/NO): NO